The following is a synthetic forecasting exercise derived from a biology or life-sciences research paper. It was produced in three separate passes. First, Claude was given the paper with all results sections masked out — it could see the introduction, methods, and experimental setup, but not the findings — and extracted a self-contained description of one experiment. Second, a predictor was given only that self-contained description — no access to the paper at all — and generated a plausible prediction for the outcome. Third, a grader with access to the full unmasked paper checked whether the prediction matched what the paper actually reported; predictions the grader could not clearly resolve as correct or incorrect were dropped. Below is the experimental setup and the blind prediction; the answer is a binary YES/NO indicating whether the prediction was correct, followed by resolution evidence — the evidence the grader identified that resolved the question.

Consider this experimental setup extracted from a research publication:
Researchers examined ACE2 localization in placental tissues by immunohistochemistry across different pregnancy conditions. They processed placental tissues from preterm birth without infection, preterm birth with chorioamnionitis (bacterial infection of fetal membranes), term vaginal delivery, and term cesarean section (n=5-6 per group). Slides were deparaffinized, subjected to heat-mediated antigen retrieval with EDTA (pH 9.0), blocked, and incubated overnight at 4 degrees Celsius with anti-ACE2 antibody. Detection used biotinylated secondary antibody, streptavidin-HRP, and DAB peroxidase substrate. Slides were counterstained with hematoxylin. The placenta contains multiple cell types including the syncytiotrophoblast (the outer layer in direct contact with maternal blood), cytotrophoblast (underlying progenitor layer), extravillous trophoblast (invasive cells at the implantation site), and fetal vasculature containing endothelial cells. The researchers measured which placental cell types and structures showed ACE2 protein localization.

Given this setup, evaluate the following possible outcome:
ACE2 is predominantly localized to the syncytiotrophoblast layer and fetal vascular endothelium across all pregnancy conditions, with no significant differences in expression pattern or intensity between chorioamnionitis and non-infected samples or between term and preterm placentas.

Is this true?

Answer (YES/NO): NO